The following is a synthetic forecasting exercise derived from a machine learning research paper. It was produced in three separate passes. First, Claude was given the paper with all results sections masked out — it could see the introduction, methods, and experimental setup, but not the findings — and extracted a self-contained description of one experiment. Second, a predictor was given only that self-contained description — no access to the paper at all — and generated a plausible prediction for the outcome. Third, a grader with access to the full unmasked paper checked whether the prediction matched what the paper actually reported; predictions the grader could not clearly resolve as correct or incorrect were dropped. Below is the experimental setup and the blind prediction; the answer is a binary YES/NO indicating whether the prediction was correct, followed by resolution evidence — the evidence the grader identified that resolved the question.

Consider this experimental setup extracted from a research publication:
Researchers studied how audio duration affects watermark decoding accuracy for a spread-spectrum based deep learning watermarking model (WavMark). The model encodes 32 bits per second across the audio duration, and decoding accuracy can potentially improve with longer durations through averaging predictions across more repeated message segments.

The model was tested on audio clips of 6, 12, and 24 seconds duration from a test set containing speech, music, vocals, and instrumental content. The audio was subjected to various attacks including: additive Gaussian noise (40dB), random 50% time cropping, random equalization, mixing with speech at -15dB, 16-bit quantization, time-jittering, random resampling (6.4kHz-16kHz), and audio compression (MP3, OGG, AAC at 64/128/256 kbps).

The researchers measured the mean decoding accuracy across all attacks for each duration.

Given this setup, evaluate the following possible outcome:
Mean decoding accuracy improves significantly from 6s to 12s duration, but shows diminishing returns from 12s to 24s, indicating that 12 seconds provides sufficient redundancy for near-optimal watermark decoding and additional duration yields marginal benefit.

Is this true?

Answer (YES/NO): NO